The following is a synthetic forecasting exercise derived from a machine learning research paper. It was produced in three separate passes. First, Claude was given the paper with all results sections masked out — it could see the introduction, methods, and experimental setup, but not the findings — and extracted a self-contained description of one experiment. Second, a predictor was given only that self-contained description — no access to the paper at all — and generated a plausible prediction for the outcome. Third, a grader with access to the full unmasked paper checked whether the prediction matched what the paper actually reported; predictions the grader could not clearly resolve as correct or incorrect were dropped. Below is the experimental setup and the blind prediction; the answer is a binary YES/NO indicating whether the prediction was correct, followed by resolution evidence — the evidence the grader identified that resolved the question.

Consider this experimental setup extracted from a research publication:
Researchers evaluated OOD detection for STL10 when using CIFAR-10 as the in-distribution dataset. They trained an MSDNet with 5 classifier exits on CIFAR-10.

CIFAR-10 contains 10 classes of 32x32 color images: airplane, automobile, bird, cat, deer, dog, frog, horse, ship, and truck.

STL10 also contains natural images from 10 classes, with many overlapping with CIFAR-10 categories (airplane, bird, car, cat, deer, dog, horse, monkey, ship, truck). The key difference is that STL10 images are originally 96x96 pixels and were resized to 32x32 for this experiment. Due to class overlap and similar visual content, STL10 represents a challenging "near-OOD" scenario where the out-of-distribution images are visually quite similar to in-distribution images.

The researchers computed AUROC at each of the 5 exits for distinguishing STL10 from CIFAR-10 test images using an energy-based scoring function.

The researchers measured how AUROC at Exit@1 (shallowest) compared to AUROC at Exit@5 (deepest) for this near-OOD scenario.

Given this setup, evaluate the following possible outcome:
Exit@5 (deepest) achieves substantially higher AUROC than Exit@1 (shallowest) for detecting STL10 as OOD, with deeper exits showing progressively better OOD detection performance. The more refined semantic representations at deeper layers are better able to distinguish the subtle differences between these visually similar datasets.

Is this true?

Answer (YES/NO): NO